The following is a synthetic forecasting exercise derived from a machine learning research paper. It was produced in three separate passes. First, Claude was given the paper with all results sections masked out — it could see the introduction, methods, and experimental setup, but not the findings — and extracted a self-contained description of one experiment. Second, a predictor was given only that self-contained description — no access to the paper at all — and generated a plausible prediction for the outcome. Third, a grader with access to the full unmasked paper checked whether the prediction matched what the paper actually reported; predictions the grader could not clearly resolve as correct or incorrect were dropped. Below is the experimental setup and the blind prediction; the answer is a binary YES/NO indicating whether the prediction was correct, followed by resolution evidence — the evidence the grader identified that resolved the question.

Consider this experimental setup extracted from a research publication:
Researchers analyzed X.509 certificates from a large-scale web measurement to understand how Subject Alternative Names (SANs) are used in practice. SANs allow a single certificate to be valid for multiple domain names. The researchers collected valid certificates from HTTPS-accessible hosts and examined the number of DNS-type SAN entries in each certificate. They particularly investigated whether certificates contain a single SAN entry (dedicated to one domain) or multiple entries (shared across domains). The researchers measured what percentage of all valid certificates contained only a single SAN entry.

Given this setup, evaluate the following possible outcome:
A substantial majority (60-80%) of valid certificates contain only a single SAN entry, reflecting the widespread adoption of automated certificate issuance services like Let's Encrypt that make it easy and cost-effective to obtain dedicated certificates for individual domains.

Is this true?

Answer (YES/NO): NO